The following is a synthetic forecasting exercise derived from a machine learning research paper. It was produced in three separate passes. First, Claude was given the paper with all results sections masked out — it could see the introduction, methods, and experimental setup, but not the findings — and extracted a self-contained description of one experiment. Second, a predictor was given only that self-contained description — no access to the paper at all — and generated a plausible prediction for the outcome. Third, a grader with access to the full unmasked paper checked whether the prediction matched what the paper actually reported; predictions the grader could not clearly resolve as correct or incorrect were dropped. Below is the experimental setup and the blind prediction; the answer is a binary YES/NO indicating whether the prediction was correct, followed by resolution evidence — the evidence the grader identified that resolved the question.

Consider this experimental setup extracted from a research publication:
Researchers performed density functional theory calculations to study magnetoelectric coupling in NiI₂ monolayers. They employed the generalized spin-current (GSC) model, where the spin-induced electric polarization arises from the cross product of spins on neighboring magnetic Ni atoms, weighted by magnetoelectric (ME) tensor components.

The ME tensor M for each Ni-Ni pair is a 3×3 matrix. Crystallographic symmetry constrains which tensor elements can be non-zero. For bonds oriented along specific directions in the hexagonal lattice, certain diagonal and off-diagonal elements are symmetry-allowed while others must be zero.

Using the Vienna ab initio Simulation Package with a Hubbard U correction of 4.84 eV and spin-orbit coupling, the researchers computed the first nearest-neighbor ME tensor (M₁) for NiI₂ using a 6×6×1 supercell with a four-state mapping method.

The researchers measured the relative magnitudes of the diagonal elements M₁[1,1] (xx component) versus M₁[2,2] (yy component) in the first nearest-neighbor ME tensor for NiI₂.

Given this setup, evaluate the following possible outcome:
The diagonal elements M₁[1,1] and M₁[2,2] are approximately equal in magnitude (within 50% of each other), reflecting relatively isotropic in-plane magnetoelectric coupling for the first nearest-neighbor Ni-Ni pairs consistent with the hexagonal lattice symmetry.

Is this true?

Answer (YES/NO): NO